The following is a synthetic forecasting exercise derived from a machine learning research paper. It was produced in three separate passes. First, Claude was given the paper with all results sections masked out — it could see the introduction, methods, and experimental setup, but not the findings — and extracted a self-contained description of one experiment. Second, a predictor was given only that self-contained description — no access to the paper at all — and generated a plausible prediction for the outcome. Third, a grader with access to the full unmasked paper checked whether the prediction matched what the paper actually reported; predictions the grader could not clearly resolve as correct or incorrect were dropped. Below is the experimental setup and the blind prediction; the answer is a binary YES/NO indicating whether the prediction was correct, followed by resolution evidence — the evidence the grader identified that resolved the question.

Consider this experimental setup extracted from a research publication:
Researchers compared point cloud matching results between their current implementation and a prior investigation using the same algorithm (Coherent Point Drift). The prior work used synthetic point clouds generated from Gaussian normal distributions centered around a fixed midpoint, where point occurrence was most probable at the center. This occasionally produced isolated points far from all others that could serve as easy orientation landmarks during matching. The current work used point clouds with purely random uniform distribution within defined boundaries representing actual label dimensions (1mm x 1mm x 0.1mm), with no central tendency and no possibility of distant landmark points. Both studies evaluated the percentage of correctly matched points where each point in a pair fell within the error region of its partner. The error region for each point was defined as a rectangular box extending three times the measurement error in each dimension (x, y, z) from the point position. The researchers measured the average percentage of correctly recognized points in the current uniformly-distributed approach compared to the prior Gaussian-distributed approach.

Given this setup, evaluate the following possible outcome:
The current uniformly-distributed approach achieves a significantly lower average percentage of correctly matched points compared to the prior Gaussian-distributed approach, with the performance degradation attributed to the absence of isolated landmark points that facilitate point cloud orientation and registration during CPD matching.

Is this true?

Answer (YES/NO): NO